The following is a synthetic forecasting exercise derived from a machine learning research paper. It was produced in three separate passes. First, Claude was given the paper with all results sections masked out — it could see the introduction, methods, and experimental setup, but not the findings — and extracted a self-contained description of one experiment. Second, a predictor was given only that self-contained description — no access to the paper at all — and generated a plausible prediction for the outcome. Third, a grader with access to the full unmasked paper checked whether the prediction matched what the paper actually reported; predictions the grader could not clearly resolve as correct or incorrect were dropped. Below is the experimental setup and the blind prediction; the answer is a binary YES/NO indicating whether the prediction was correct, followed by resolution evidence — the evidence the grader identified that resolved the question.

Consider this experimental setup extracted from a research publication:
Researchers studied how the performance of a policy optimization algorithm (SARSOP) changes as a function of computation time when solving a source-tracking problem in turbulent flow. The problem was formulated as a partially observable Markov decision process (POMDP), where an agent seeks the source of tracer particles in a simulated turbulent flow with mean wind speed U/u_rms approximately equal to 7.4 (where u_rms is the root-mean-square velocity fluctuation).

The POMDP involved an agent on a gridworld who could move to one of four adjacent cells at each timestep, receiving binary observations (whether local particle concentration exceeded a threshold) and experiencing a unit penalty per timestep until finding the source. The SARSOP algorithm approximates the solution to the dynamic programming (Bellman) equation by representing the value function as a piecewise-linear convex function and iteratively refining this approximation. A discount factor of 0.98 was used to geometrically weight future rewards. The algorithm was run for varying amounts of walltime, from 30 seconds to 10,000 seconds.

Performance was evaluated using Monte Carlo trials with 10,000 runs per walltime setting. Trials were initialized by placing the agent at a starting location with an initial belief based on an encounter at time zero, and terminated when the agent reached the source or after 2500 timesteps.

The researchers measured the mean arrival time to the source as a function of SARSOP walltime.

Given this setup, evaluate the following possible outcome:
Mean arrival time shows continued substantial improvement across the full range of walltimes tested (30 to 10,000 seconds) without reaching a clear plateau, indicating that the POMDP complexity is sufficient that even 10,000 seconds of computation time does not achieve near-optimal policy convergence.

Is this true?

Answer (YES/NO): NO